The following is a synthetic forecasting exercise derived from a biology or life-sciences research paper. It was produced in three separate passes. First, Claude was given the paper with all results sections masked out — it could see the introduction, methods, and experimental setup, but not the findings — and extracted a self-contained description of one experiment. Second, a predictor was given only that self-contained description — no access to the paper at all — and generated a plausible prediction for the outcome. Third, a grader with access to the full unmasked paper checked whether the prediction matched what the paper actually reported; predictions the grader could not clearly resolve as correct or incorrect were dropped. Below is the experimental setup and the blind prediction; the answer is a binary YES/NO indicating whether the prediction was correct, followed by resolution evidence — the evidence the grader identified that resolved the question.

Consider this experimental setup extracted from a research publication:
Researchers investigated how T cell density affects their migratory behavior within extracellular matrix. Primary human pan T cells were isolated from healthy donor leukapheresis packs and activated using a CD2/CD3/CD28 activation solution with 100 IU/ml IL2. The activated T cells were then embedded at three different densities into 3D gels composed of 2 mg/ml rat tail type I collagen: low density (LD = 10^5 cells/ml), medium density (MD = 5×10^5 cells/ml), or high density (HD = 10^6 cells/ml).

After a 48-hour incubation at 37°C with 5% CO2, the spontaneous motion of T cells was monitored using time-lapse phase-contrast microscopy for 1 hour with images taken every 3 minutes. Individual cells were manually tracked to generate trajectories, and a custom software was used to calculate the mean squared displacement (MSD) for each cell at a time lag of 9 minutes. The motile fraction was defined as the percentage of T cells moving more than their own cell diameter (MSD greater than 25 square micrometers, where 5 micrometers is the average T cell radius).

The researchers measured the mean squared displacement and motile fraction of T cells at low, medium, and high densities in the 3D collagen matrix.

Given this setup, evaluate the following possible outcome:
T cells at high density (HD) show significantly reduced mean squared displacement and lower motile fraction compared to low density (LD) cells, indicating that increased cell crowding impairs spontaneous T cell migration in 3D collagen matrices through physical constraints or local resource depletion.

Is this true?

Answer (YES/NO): NO